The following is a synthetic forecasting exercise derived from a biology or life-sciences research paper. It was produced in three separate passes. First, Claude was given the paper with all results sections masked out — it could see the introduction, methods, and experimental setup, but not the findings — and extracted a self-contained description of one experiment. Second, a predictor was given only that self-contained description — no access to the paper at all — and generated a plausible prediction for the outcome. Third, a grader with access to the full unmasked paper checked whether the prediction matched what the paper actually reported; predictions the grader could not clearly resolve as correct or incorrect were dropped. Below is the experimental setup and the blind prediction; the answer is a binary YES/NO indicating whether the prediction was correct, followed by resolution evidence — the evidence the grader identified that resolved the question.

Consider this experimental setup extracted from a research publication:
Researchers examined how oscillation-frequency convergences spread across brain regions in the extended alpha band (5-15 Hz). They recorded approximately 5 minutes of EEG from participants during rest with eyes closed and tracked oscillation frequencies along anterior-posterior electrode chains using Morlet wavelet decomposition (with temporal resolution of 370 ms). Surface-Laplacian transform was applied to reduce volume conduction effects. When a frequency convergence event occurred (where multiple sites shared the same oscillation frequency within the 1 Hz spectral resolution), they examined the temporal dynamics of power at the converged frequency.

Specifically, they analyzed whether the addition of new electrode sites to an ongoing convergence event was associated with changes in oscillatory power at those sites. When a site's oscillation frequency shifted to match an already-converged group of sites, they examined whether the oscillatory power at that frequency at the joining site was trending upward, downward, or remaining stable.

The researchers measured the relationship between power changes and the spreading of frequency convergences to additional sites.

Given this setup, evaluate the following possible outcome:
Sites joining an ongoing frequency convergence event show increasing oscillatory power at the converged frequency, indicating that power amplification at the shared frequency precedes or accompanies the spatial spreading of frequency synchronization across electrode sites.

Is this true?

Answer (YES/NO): YES